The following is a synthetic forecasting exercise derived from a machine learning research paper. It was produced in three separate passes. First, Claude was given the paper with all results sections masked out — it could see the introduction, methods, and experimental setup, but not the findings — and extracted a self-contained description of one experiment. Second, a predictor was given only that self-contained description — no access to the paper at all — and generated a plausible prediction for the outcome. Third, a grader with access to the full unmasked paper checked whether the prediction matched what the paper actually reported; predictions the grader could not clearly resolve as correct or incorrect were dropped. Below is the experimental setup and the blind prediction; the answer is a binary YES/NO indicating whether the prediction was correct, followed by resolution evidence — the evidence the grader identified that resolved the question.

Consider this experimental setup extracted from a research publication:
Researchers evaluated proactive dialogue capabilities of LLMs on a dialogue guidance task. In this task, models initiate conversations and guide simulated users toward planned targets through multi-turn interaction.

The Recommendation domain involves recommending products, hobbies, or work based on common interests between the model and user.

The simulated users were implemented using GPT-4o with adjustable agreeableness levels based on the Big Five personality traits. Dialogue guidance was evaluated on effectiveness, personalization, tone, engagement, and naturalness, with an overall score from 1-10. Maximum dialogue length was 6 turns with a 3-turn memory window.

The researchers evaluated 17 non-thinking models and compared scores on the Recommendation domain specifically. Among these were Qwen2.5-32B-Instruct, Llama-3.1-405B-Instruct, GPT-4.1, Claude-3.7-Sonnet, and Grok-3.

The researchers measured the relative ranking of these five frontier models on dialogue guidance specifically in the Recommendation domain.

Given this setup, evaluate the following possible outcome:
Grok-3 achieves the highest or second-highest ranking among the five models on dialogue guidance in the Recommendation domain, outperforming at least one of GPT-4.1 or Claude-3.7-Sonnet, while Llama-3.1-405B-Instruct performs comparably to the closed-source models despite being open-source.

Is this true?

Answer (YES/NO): NO